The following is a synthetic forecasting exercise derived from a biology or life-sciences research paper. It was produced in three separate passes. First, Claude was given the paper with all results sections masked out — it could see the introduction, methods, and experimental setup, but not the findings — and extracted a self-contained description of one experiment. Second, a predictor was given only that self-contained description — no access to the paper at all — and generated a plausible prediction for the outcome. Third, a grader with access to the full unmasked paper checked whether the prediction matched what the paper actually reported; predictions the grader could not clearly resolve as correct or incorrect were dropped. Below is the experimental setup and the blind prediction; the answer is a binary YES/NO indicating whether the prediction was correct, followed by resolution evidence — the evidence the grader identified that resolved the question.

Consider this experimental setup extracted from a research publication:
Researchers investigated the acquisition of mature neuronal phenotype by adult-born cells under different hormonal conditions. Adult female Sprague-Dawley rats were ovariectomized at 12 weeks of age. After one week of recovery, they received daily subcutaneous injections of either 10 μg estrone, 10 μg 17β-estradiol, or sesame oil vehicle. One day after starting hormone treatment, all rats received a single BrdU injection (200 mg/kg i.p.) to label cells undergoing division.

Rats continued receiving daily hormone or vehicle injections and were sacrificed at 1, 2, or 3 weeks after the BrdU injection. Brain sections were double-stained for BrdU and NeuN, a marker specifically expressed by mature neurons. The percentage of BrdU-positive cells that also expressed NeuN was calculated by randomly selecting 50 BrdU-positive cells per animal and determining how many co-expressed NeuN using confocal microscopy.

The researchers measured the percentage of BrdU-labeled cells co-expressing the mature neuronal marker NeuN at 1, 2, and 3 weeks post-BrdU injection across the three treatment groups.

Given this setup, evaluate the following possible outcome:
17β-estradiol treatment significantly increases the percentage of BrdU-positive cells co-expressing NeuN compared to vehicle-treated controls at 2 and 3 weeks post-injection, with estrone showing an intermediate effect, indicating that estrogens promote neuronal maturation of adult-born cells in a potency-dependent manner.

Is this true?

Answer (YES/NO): NO